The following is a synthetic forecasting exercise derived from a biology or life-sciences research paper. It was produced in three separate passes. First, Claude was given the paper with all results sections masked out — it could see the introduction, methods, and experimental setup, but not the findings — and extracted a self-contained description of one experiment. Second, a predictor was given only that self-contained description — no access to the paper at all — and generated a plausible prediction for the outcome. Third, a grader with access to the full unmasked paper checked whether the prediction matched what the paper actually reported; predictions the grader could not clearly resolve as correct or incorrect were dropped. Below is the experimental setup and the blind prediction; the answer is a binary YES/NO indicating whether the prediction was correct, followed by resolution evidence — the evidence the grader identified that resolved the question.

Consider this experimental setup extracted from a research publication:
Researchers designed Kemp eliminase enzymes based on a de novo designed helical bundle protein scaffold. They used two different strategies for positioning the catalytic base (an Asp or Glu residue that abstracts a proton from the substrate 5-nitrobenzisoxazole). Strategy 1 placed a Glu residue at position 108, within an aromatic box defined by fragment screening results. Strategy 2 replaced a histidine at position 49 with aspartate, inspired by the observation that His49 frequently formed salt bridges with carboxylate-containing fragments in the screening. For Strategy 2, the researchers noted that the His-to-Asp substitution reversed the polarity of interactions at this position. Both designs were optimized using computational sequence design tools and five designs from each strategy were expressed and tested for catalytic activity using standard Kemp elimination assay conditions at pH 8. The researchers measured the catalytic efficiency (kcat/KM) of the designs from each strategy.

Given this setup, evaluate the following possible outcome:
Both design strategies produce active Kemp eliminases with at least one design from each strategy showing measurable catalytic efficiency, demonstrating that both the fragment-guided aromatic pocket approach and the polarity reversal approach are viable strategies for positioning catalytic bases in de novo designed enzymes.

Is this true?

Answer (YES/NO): YES